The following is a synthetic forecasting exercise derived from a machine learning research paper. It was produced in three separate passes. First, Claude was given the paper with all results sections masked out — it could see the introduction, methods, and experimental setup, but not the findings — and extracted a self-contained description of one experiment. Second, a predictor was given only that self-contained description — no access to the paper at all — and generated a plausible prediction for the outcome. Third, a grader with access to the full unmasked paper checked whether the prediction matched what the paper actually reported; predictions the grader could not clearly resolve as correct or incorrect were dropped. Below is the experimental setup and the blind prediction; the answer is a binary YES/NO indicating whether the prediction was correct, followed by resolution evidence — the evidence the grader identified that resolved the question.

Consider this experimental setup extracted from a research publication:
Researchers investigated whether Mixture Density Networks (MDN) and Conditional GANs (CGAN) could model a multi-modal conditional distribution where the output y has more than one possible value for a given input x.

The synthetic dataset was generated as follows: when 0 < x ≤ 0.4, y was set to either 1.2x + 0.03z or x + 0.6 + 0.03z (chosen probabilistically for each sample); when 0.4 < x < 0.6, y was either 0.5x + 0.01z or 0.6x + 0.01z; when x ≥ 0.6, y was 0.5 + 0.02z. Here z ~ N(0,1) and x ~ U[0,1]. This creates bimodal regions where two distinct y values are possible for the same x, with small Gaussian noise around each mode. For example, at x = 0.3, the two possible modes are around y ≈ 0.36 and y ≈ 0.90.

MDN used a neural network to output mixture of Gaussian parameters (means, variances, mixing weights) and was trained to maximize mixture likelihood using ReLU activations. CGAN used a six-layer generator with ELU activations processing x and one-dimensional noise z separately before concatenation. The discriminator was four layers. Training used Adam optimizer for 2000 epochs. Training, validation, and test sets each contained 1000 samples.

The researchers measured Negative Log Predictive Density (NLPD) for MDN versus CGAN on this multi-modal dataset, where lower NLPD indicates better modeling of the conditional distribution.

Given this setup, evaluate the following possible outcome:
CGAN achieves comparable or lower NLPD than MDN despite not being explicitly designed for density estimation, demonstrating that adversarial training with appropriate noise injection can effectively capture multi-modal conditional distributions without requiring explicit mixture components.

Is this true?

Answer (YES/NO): YES